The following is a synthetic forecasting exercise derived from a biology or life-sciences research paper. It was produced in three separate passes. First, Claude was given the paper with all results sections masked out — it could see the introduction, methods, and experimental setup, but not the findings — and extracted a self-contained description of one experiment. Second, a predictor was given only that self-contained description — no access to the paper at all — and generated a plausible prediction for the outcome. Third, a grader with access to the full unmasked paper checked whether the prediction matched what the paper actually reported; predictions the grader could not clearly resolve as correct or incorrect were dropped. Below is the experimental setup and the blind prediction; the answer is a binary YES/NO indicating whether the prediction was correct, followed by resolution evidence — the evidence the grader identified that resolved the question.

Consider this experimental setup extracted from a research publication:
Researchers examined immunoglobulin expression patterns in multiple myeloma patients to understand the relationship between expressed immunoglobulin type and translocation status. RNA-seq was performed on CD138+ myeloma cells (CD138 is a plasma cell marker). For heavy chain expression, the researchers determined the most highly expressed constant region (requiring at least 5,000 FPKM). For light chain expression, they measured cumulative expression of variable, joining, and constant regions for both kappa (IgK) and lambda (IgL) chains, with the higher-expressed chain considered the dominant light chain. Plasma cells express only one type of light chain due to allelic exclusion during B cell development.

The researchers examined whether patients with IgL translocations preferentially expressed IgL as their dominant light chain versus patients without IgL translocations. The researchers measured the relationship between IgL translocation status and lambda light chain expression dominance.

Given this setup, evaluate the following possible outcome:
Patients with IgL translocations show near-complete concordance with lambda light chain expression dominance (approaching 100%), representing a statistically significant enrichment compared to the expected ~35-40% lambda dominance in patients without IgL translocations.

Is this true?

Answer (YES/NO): NO